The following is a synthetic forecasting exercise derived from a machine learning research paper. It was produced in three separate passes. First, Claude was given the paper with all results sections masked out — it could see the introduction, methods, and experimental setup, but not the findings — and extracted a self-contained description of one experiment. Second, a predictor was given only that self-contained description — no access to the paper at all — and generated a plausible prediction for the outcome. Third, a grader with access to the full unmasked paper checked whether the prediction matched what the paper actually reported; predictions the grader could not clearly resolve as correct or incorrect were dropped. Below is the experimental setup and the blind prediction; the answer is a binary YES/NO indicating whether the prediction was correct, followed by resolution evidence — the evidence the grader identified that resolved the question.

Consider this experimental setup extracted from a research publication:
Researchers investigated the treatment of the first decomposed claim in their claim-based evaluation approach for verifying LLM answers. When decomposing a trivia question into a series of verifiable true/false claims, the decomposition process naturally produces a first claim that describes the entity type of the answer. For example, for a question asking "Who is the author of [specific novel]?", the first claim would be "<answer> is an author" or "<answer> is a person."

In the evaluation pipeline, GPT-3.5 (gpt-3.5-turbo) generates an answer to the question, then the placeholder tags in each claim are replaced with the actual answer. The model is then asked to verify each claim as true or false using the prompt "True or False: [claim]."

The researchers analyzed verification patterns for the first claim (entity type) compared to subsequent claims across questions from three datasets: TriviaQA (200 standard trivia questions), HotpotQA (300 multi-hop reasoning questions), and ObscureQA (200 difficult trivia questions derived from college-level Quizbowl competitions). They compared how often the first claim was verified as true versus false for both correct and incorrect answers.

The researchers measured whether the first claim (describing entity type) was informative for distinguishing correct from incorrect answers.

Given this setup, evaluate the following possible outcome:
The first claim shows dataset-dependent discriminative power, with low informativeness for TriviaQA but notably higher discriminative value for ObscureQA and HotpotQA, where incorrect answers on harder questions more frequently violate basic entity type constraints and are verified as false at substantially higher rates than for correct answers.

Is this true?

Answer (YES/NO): NO